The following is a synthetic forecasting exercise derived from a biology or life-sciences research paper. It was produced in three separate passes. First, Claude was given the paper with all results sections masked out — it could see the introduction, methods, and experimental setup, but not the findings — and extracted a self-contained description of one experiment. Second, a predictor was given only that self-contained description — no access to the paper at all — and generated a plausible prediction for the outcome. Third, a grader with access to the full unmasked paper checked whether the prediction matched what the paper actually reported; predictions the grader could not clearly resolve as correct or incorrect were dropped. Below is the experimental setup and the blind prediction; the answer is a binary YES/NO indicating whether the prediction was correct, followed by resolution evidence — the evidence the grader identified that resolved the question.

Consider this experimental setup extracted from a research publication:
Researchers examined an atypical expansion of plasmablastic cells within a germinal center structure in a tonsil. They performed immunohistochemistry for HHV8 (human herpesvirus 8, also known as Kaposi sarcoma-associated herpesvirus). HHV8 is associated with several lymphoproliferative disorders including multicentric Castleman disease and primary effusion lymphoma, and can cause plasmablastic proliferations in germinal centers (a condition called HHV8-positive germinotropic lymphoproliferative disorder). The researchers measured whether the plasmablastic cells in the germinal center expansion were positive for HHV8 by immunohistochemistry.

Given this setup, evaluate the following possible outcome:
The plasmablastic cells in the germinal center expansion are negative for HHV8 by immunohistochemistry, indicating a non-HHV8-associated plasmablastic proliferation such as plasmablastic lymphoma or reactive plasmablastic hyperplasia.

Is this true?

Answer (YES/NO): YES